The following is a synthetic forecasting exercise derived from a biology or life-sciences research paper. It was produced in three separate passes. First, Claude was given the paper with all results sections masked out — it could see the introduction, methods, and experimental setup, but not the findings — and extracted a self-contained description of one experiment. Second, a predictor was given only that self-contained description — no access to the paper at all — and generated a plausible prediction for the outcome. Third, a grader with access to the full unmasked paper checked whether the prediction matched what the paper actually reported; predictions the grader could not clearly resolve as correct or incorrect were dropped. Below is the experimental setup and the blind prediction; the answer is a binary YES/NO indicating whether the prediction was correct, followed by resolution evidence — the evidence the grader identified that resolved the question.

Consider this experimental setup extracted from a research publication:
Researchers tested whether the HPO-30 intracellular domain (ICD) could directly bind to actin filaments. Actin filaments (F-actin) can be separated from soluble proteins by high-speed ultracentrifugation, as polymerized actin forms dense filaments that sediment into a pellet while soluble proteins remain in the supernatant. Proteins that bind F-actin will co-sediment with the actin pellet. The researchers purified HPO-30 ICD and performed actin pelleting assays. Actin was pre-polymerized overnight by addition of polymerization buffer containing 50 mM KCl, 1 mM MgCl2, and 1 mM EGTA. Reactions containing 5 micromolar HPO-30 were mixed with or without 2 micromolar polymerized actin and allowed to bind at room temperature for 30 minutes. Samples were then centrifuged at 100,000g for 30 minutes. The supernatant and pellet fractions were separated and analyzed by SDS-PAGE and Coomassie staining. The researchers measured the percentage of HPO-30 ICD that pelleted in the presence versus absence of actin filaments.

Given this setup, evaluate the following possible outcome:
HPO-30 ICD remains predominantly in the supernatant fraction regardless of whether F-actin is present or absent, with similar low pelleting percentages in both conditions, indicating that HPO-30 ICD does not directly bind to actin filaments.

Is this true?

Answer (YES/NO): NO